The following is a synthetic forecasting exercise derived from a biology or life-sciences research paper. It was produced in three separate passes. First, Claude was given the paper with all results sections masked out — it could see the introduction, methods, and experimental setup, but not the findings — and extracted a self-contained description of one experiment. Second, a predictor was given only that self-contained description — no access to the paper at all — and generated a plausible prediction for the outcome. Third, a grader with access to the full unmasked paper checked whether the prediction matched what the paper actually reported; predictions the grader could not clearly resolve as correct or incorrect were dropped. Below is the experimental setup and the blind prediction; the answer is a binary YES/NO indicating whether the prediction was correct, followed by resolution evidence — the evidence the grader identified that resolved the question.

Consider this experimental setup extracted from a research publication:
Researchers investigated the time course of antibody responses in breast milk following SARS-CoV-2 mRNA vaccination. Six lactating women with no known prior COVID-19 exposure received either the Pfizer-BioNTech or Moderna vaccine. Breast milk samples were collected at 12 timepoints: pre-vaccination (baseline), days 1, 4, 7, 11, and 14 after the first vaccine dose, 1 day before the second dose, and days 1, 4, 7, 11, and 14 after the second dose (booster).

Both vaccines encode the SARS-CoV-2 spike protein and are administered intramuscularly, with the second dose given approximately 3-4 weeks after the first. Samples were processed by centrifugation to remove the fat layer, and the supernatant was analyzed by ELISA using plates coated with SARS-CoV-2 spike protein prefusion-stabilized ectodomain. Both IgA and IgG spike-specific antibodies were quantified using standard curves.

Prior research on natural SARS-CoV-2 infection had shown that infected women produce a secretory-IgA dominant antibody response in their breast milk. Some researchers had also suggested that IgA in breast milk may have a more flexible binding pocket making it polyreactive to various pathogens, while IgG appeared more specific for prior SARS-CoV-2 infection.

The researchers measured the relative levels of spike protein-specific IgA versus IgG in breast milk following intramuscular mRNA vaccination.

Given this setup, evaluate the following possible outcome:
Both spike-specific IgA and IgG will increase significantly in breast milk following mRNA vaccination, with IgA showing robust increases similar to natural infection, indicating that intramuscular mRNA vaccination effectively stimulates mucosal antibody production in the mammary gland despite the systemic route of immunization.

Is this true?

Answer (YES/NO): NO